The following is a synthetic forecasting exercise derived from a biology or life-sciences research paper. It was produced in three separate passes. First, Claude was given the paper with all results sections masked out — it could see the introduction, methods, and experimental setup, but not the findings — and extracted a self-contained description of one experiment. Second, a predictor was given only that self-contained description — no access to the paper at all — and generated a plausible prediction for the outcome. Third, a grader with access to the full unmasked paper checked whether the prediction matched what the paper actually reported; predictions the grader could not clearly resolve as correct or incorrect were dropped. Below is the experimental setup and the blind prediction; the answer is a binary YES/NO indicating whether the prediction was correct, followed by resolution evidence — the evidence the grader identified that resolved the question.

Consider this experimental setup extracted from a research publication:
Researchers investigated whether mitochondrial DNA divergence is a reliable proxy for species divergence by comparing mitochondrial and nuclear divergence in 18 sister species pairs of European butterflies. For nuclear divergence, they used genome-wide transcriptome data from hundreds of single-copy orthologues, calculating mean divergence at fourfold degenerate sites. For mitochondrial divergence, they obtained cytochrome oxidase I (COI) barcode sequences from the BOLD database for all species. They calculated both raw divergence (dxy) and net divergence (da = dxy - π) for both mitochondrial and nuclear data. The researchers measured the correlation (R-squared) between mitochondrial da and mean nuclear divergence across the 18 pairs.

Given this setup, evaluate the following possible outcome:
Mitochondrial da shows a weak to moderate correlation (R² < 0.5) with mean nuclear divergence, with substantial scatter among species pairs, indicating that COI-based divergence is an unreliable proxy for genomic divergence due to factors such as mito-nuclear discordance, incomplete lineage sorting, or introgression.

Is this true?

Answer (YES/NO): YES